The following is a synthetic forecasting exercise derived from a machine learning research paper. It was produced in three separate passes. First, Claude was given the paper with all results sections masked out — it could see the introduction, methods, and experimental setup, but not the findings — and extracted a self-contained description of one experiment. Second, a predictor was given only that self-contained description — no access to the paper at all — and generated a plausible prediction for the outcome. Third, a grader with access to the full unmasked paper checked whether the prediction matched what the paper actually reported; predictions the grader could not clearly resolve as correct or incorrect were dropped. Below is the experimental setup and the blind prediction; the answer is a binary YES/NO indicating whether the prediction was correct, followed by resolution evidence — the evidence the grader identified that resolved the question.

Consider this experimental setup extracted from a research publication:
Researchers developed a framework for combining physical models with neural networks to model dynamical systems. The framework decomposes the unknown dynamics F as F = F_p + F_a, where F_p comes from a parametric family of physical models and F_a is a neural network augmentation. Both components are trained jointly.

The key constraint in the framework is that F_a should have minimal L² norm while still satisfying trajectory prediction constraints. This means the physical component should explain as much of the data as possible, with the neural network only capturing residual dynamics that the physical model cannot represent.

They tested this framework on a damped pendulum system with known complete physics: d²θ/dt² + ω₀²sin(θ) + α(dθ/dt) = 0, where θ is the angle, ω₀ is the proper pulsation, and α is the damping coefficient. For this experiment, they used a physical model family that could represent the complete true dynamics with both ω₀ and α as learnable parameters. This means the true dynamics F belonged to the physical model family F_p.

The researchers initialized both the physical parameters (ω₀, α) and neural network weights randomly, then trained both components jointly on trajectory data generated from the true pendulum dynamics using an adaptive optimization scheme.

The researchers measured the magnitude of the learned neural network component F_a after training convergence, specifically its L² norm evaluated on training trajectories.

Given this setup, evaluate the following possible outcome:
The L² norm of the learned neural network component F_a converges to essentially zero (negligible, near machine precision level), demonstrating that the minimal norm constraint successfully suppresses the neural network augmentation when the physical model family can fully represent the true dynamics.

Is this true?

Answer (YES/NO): NO